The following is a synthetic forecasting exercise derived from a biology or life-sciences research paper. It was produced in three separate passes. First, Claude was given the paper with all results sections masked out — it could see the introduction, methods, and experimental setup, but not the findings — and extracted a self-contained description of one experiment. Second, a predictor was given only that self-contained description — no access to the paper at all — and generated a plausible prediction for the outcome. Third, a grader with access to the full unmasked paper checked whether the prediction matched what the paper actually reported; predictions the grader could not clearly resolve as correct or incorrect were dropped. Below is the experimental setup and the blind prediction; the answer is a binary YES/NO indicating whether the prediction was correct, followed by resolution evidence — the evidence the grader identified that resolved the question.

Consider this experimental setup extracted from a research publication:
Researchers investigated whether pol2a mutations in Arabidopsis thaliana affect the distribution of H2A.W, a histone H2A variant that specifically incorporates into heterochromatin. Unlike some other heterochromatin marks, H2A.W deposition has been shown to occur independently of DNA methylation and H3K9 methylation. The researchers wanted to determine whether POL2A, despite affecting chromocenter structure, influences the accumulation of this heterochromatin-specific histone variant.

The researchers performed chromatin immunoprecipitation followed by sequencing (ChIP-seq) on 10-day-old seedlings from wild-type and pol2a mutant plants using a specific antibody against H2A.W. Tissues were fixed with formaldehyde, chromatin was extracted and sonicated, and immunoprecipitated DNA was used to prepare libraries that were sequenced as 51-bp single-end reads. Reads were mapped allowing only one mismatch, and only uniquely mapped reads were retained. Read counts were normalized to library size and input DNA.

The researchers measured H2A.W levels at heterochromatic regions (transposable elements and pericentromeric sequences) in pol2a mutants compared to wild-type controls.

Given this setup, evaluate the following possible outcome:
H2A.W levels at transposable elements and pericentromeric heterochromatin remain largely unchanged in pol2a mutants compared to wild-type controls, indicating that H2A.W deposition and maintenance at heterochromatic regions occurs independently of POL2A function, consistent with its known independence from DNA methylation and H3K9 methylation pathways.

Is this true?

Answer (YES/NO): YES